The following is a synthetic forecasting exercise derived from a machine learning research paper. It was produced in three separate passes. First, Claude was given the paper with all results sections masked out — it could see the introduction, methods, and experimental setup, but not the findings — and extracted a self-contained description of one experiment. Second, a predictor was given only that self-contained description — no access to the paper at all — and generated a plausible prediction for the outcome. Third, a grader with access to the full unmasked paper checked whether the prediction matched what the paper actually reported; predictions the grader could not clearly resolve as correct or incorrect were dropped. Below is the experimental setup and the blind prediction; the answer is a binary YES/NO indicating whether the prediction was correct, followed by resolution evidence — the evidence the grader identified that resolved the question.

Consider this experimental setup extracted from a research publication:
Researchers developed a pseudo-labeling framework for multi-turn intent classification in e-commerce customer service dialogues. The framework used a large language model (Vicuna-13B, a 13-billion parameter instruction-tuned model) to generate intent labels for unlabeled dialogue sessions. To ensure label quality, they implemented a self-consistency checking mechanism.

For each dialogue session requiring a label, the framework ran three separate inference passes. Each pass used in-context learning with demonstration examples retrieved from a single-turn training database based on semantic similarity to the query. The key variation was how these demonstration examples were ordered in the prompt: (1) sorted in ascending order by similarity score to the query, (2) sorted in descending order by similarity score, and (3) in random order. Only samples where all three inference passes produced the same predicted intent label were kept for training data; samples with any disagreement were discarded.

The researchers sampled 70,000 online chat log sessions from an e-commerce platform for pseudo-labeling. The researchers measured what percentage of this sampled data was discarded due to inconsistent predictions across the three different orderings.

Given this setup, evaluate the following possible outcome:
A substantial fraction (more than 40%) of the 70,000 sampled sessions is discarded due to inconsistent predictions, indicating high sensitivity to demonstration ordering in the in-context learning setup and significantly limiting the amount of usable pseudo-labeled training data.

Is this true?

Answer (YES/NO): NO